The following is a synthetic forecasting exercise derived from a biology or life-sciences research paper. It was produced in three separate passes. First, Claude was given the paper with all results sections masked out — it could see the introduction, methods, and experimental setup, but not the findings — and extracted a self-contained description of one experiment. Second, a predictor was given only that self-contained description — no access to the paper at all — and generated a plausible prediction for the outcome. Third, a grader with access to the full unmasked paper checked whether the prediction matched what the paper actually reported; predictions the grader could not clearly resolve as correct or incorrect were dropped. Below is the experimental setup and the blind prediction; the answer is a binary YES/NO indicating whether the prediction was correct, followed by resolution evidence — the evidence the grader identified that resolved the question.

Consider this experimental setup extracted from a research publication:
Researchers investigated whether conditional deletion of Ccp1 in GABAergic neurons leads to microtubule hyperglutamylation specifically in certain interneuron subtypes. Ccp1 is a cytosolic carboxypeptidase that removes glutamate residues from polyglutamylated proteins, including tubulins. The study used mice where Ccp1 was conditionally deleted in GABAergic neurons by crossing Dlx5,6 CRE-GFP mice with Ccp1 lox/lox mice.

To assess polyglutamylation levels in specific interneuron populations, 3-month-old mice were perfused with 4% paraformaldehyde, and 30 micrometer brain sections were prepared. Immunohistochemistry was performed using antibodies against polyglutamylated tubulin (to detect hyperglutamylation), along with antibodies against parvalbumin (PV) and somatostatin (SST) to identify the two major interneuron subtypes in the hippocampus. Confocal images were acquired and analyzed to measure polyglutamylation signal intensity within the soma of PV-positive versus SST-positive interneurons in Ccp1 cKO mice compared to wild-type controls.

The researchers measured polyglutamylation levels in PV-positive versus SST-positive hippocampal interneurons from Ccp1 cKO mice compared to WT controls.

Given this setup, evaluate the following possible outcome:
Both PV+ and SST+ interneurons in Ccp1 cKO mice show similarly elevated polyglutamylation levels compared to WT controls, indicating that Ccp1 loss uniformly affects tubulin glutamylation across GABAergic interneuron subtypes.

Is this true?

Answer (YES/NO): NO